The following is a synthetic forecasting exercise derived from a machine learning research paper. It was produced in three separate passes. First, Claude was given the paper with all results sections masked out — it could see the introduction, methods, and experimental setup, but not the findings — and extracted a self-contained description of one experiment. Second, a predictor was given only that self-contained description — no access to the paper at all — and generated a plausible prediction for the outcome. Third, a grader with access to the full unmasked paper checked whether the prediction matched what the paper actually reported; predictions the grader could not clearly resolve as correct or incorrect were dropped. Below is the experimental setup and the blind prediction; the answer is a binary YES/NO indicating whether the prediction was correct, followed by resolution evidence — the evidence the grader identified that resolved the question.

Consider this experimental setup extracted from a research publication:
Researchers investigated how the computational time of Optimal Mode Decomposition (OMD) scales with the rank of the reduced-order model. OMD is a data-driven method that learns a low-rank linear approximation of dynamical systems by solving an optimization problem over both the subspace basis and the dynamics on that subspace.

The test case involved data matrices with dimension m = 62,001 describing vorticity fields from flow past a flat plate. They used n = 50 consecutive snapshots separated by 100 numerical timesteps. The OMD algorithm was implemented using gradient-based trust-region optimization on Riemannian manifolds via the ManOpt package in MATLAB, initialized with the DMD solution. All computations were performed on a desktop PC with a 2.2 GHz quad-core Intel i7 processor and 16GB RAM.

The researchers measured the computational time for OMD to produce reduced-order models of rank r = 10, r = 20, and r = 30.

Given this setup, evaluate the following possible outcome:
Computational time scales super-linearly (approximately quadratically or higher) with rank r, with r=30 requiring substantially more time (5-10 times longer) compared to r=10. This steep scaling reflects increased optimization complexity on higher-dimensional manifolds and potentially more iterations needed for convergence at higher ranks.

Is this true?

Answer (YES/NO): NO